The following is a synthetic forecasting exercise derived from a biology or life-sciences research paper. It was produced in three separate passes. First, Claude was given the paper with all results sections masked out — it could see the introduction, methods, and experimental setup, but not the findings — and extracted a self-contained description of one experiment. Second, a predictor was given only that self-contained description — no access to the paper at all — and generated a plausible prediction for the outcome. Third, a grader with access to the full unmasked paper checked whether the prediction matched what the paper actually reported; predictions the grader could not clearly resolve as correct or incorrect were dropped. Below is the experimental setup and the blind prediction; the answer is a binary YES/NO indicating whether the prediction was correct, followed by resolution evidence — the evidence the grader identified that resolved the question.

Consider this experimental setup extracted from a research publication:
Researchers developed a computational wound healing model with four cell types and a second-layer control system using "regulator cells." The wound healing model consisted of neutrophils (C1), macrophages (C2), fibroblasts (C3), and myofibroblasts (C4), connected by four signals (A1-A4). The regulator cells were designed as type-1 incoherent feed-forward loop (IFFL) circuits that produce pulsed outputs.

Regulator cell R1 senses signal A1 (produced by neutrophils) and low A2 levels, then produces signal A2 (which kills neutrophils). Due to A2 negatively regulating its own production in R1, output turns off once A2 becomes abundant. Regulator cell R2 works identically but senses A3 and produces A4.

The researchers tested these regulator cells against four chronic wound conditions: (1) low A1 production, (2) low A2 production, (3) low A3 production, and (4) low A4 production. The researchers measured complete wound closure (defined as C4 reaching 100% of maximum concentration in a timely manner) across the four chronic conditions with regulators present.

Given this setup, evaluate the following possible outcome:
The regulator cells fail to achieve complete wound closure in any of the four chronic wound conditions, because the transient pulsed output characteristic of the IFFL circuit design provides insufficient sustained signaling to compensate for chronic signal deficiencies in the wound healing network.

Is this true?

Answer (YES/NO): NO